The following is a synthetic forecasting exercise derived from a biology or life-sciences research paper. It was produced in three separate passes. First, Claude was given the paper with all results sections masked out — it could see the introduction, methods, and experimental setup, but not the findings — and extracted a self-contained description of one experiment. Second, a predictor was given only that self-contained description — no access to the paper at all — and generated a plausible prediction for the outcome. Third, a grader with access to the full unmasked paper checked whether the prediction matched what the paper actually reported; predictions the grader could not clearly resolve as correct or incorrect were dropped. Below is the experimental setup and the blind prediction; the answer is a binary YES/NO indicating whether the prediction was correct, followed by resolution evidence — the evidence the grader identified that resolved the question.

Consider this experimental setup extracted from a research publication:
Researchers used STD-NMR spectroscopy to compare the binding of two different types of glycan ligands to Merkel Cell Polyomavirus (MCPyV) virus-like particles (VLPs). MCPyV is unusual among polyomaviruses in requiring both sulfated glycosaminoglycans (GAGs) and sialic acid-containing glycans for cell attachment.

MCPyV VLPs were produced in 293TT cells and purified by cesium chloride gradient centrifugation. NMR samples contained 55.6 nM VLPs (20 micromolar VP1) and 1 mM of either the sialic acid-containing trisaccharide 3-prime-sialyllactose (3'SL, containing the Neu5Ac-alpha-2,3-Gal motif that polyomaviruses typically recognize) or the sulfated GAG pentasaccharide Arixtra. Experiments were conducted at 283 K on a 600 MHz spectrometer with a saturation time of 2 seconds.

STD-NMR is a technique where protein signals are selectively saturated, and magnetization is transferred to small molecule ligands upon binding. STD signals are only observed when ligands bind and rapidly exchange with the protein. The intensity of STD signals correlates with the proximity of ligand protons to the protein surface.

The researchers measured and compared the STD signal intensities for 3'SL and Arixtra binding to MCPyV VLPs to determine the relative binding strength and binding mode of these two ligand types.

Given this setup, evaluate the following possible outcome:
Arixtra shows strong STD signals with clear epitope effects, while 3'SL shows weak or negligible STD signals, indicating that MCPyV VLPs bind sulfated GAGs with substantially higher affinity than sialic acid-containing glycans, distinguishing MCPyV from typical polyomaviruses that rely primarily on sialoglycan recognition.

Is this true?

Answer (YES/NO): NO